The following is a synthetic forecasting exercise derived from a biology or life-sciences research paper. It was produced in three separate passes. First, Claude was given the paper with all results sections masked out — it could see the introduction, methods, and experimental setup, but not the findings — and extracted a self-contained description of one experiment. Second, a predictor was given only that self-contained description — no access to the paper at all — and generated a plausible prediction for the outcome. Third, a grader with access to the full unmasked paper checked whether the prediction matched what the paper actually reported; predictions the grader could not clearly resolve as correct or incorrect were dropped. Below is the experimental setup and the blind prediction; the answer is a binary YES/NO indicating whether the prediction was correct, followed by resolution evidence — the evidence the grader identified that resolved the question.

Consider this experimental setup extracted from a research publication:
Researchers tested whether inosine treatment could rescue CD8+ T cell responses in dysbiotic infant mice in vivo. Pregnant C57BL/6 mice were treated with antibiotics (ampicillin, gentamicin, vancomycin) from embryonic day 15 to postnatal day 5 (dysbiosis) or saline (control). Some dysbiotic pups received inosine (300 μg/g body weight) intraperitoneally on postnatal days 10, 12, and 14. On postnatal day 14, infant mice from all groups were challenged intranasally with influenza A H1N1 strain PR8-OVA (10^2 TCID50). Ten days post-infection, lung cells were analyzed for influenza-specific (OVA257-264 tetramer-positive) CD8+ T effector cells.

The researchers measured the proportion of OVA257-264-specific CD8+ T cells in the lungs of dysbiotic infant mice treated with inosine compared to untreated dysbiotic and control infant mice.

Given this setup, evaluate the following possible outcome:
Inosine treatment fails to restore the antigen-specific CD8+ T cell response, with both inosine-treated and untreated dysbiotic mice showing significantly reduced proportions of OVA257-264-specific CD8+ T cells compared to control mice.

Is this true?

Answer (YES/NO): NO